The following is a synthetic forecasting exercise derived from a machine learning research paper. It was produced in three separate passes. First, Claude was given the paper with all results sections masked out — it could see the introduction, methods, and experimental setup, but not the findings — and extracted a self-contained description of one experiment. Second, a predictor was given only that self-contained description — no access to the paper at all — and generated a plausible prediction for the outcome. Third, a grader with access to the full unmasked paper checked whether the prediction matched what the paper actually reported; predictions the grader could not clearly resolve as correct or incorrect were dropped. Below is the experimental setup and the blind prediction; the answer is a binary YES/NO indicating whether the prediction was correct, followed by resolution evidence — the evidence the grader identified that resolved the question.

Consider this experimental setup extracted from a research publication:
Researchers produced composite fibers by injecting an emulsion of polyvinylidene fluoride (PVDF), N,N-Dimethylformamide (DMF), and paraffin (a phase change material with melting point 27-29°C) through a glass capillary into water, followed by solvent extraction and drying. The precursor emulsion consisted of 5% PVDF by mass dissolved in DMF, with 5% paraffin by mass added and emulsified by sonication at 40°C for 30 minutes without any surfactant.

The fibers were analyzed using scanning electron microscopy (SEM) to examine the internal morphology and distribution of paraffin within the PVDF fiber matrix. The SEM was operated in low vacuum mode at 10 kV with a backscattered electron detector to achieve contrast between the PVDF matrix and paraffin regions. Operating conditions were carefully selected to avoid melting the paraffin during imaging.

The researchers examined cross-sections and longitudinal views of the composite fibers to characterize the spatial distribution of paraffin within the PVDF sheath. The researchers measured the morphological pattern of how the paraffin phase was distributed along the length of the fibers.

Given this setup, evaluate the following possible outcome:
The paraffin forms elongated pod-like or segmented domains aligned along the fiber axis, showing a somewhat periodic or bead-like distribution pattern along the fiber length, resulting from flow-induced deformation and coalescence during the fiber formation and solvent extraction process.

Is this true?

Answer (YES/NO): NO